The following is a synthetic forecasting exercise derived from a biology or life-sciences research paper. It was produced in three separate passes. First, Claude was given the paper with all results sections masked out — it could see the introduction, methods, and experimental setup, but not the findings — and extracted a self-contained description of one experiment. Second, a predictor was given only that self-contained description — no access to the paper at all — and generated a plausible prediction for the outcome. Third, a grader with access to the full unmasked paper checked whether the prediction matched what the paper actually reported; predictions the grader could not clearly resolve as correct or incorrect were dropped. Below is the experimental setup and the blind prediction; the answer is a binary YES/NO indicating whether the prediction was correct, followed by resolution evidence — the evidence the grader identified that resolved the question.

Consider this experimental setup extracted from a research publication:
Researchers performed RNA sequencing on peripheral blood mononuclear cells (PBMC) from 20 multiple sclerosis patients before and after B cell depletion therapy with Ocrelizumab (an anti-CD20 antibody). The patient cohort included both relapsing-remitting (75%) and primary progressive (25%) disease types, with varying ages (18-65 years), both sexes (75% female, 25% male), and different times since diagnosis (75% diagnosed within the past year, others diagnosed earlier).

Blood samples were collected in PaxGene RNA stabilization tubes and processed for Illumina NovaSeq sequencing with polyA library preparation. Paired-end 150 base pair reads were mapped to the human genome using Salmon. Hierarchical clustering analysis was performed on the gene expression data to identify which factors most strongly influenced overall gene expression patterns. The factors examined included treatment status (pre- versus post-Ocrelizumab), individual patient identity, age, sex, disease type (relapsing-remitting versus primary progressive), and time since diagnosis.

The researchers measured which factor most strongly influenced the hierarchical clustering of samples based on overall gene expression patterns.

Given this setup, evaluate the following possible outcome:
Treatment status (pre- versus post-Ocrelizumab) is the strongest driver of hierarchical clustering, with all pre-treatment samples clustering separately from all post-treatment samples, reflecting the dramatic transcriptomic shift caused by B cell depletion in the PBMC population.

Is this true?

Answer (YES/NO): NO